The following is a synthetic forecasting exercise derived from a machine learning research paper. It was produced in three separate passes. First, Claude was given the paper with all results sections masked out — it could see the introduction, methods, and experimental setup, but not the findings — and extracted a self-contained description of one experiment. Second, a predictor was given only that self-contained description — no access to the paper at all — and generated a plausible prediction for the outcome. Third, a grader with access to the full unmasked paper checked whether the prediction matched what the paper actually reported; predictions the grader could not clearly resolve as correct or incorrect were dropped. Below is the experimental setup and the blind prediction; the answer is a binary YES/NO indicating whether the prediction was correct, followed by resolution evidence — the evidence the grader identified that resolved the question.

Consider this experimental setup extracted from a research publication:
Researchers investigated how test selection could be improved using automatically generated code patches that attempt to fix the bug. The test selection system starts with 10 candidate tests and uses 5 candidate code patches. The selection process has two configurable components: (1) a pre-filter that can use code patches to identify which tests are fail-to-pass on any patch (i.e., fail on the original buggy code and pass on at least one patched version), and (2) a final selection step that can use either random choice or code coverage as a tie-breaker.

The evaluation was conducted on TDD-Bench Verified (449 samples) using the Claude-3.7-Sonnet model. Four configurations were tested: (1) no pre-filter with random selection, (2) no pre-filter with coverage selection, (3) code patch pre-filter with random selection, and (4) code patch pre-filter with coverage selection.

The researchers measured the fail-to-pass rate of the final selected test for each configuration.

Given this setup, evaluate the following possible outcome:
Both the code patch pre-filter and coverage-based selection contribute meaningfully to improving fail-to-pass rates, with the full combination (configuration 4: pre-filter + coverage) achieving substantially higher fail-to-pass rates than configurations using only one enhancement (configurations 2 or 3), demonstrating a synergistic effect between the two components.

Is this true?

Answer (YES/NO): NO